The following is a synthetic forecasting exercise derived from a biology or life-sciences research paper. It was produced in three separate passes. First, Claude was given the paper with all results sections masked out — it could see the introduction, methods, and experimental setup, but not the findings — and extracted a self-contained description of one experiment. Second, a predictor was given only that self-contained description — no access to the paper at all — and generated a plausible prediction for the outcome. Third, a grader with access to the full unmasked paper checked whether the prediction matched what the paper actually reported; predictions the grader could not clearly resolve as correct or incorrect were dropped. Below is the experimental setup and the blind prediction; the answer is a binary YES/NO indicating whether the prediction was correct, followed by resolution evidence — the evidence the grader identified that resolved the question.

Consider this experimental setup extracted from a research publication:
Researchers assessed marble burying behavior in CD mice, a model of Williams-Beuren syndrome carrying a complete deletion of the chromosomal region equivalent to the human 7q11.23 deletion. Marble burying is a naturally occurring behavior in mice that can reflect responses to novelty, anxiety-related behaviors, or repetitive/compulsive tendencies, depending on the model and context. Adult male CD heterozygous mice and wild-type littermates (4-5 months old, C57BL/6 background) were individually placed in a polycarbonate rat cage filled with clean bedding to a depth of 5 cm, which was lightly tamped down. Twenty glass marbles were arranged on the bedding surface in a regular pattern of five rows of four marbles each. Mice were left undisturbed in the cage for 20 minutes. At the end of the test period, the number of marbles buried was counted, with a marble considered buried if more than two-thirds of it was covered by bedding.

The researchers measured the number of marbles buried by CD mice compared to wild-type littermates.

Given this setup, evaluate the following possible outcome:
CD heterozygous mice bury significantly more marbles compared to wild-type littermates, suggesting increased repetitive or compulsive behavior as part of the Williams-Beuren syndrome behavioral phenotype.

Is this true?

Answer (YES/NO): NO